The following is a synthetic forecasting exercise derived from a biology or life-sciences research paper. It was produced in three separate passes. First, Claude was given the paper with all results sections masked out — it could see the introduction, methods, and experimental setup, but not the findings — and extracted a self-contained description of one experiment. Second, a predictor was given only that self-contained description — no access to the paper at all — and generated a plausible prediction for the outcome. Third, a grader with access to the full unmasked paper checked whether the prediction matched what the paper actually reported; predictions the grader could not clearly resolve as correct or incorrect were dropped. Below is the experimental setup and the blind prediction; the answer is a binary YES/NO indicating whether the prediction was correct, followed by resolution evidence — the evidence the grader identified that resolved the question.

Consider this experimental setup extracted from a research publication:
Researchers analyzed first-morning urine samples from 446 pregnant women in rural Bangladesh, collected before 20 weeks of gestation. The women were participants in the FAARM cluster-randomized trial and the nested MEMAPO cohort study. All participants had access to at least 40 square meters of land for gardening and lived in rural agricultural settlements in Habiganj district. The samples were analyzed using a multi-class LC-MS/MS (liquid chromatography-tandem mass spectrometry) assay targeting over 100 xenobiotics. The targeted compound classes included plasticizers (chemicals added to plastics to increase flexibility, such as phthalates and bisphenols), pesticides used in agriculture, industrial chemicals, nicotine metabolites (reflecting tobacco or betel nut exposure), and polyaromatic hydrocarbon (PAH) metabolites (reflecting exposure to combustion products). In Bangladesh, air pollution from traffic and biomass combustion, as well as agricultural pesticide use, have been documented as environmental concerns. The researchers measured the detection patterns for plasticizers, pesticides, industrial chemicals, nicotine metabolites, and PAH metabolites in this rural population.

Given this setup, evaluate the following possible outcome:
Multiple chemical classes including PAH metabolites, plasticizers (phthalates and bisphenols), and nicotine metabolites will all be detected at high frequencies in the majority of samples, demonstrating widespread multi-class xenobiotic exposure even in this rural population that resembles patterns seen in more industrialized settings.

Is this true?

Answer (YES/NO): YES